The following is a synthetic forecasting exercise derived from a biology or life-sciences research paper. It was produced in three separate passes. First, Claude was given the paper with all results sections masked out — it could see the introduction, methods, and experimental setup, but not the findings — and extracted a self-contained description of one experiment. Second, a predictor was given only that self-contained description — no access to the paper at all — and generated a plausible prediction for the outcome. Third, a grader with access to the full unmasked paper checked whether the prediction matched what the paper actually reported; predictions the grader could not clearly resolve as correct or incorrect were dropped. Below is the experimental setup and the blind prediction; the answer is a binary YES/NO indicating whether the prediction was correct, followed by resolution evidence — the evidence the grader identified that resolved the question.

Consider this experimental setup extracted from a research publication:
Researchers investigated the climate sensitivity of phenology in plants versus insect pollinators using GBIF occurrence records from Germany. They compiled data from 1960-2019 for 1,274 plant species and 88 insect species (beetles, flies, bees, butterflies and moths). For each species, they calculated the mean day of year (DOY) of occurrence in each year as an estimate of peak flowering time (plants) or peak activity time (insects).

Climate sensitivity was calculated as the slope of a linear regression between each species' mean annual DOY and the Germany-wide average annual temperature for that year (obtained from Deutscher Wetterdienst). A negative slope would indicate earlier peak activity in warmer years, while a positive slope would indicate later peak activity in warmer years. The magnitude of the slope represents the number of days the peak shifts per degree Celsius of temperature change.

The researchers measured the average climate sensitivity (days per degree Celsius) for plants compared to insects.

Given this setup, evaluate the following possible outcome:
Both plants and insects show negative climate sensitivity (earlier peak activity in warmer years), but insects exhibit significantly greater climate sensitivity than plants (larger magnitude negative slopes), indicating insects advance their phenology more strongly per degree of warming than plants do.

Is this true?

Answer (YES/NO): NO